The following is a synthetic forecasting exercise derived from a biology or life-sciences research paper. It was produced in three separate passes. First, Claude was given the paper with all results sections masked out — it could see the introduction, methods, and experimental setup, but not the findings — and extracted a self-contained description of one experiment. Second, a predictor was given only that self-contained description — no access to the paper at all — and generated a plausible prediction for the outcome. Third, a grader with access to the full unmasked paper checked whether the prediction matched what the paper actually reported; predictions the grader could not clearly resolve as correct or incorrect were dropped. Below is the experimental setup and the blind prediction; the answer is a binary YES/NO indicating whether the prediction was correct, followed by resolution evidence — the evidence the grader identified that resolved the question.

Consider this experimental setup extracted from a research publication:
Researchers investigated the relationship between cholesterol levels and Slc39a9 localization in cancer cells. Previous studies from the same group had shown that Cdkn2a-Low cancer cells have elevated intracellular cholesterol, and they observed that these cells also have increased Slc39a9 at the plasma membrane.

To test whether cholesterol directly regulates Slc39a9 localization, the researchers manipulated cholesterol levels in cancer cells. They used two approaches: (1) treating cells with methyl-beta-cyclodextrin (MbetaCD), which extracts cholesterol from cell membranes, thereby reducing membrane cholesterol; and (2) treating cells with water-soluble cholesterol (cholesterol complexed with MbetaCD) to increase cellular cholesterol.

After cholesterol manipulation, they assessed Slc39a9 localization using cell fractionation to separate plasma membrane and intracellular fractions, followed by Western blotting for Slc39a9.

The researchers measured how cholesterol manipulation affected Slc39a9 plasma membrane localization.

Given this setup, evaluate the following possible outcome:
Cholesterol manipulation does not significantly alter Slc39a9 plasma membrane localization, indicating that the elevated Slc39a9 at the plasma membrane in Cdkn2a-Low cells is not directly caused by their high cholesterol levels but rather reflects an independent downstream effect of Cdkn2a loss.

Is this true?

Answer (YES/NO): NO